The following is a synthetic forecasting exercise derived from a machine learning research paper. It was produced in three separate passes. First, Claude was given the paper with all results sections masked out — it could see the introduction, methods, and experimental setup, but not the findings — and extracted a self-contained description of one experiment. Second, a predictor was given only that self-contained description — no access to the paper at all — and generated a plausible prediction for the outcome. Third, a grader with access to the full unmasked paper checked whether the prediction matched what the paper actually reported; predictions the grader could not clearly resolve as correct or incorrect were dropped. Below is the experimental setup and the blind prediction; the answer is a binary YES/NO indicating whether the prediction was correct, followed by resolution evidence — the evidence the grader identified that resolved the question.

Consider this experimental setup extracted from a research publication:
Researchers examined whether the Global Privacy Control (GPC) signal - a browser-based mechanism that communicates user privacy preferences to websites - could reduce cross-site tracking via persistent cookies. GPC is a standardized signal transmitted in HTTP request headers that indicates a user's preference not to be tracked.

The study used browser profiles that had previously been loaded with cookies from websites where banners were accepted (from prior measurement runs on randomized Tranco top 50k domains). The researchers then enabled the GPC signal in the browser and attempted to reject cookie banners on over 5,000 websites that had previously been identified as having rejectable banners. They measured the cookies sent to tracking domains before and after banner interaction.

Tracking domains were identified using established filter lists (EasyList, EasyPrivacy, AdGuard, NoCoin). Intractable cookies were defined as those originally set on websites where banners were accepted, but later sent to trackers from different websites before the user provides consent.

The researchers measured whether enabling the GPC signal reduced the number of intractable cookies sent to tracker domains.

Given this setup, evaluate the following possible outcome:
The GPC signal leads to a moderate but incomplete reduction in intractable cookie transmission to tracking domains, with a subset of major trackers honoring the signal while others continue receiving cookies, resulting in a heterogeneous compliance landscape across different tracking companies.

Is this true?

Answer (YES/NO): NO